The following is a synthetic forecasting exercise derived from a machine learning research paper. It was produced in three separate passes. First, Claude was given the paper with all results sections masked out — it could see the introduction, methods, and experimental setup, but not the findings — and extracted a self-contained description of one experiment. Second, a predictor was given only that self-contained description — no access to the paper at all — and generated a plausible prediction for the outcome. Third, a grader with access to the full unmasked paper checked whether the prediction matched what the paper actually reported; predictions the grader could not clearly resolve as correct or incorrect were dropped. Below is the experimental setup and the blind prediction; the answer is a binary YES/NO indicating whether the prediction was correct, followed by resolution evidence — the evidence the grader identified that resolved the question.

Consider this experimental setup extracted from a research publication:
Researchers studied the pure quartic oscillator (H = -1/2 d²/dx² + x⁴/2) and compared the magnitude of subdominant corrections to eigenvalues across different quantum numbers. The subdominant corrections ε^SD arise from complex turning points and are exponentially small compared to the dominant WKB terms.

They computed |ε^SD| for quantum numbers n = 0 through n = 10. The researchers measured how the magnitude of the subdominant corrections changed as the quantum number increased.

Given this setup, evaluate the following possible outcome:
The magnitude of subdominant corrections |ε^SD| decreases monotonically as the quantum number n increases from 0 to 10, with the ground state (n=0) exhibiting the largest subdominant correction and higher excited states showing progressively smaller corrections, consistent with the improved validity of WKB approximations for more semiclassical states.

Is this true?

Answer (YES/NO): YES